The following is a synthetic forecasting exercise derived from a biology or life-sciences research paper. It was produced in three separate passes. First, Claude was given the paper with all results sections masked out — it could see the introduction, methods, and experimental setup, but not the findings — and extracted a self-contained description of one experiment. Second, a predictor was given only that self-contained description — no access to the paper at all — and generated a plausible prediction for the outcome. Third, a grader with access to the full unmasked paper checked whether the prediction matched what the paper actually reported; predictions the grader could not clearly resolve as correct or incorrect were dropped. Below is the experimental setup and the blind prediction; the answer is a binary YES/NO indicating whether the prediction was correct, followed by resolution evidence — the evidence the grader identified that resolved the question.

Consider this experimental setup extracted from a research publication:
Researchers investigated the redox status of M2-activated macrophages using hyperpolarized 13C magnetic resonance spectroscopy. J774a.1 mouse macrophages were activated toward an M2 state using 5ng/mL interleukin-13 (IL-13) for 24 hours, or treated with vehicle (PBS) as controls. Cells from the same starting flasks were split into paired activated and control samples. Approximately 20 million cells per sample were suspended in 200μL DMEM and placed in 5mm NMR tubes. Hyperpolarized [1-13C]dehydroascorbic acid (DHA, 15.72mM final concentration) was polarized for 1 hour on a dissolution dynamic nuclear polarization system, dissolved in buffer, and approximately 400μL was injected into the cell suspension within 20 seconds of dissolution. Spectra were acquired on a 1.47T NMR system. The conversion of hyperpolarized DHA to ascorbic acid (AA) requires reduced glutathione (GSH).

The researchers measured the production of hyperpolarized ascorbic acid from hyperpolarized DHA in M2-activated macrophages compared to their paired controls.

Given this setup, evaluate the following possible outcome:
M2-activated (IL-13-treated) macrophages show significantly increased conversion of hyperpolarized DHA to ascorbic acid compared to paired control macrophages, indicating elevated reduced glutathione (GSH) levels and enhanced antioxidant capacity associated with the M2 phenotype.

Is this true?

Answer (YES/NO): NO